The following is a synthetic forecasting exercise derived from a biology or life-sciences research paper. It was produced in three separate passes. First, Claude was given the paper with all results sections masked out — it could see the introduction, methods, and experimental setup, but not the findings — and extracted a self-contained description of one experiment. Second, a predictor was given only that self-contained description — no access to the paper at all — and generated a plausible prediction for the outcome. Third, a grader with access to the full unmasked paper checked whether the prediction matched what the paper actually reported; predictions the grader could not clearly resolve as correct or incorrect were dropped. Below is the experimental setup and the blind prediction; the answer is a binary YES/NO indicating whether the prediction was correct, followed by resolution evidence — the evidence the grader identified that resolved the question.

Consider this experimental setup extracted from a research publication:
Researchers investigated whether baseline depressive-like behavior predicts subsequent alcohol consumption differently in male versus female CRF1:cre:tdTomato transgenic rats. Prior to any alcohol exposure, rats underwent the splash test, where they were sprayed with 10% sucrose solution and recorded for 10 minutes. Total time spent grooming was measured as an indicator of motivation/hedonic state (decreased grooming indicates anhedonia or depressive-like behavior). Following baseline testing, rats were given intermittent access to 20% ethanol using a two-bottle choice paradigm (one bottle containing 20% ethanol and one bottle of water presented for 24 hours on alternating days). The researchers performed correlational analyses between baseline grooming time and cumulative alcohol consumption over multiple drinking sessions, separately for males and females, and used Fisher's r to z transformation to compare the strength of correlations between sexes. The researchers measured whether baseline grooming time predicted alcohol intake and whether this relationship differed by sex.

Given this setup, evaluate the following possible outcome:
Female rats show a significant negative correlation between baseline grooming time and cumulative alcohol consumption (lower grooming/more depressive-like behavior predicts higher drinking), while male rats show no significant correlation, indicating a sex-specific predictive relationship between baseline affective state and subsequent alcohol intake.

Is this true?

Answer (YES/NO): NO